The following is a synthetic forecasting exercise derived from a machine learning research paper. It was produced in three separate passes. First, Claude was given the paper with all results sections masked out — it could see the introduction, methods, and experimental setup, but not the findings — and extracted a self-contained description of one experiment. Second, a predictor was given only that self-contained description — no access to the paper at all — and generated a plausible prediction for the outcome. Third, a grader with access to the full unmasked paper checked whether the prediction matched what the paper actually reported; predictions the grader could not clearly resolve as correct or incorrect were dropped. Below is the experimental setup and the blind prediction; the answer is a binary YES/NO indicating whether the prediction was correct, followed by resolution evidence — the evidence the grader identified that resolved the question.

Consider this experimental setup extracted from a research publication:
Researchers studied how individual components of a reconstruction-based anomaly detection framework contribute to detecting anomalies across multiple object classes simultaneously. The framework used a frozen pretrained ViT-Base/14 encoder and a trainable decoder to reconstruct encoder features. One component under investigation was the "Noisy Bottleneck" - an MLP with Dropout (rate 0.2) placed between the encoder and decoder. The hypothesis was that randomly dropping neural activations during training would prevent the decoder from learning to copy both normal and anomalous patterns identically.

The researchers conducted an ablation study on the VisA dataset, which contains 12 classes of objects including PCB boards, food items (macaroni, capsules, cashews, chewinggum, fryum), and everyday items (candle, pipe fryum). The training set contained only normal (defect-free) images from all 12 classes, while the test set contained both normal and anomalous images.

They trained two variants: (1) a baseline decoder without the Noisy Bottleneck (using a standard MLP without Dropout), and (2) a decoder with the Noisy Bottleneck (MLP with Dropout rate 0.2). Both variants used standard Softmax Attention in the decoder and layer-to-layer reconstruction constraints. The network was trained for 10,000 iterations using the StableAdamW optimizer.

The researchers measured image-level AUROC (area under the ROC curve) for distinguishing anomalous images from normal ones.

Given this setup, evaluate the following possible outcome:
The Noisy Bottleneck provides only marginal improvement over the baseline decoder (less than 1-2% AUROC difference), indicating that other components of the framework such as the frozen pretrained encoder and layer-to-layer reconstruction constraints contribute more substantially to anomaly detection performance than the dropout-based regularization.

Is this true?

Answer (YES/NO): NO